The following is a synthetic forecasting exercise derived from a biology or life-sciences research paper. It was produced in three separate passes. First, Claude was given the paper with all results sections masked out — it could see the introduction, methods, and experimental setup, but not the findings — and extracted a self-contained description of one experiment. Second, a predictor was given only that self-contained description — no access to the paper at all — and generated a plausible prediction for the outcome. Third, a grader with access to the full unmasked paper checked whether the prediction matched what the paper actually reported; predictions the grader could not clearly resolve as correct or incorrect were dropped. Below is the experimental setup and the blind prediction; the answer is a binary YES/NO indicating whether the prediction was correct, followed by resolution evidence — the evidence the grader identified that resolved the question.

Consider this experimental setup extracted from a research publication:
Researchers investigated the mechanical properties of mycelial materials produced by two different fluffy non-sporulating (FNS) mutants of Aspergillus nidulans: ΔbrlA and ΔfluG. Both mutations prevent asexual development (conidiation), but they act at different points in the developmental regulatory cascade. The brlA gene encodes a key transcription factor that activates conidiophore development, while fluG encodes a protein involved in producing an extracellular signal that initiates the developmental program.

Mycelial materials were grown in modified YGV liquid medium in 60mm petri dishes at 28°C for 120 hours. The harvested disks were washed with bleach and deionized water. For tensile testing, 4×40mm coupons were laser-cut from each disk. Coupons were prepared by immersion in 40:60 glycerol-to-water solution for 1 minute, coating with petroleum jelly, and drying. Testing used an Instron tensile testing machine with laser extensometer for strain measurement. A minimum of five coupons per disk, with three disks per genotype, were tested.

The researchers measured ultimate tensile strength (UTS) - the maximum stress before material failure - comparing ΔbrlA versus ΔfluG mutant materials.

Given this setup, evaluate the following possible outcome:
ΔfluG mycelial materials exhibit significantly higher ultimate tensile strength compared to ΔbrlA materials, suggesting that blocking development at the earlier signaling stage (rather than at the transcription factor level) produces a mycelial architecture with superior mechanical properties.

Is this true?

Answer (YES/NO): NO